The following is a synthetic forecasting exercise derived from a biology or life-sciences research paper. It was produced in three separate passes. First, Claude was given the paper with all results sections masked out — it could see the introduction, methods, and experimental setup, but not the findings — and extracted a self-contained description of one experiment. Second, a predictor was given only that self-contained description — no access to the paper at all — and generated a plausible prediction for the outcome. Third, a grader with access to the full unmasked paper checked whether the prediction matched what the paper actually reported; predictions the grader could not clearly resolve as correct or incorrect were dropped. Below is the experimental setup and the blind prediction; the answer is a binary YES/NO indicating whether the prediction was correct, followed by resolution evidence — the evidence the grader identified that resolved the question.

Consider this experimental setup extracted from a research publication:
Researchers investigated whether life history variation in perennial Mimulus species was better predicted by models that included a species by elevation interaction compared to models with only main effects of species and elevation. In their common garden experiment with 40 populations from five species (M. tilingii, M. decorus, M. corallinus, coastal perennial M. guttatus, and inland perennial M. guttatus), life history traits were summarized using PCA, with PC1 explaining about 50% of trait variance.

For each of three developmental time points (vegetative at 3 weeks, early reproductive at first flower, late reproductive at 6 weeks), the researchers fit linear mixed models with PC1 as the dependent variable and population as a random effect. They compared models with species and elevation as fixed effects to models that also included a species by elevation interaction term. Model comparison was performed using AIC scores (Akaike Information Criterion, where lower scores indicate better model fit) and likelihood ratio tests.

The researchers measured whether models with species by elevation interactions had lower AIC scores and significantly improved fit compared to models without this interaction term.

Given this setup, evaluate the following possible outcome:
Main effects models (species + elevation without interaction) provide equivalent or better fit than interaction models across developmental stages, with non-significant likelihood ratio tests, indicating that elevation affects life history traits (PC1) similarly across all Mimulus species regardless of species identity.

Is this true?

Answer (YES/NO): YES